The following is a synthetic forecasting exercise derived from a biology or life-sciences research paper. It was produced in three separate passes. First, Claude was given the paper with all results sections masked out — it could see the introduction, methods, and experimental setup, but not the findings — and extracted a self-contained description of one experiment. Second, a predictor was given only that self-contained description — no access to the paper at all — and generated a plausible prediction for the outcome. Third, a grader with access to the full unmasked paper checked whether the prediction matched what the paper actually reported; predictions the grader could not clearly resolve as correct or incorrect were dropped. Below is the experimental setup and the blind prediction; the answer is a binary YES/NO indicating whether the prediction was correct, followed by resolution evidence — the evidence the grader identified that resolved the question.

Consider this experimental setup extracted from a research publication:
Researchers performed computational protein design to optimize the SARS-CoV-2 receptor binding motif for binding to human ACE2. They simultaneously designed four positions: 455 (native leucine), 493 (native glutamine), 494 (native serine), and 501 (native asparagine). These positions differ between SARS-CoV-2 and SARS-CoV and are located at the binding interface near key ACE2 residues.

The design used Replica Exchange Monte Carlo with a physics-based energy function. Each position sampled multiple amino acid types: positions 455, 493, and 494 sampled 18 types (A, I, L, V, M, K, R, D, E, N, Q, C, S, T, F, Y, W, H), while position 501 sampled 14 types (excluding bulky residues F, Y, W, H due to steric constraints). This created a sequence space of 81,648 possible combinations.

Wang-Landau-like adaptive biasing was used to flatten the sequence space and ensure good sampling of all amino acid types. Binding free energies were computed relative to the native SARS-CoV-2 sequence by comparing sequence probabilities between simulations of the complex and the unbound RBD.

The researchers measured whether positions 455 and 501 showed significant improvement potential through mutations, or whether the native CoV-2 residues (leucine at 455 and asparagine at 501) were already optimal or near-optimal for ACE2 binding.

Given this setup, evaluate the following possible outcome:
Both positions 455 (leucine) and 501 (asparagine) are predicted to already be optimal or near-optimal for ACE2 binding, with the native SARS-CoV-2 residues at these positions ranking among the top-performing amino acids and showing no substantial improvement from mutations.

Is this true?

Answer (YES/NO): YES